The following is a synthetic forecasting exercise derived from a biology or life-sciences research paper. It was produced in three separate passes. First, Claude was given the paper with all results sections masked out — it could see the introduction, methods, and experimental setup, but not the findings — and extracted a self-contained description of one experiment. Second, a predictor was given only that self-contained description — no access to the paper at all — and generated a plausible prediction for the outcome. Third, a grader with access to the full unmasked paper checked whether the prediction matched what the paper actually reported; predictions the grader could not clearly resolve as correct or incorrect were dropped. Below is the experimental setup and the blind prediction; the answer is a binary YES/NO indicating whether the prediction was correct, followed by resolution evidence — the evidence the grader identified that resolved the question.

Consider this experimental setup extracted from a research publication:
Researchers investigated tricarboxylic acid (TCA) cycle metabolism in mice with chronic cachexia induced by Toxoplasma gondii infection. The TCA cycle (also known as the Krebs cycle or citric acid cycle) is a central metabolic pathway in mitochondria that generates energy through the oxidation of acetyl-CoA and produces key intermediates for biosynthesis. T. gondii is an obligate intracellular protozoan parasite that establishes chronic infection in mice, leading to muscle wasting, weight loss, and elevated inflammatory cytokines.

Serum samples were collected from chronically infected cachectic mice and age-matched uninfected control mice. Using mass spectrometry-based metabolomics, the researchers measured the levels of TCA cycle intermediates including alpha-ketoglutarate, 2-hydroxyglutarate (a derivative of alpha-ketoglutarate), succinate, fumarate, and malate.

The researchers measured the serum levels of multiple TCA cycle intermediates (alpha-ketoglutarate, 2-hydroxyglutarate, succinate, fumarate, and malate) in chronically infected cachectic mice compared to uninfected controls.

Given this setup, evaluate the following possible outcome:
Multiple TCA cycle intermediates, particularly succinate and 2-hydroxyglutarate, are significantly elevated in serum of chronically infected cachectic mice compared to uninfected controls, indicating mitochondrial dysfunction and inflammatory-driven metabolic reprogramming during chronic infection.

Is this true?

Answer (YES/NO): NO